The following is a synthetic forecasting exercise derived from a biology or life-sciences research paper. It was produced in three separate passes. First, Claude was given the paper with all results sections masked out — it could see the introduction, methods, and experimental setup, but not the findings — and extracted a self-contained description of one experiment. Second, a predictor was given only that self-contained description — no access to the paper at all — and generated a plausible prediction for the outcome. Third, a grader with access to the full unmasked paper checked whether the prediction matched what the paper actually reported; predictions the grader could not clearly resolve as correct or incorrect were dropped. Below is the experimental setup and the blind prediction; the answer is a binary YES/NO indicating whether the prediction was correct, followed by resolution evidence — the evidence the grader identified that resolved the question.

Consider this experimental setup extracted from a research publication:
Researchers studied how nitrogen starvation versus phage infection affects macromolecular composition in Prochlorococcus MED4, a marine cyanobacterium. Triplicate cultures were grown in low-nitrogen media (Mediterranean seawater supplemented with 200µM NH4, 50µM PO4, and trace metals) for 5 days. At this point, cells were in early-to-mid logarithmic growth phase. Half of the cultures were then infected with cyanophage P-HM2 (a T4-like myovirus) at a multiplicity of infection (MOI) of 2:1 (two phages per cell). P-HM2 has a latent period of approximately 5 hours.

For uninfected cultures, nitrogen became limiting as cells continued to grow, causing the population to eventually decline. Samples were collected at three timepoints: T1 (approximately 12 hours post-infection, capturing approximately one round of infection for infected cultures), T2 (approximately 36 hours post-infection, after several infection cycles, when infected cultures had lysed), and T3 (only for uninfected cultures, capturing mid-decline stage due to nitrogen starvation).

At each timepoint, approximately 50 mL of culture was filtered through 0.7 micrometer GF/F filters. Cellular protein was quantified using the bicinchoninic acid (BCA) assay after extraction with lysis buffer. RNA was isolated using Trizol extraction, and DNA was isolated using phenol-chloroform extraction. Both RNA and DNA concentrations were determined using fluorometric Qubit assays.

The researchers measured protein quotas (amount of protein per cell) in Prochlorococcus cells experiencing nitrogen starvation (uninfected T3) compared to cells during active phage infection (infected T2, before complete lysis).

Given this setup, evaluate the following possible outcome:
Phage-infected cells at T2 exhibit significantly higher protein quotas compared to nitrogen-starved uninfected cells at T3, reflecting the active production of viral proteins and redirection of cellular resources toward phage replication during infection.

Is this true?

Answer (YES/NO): NO